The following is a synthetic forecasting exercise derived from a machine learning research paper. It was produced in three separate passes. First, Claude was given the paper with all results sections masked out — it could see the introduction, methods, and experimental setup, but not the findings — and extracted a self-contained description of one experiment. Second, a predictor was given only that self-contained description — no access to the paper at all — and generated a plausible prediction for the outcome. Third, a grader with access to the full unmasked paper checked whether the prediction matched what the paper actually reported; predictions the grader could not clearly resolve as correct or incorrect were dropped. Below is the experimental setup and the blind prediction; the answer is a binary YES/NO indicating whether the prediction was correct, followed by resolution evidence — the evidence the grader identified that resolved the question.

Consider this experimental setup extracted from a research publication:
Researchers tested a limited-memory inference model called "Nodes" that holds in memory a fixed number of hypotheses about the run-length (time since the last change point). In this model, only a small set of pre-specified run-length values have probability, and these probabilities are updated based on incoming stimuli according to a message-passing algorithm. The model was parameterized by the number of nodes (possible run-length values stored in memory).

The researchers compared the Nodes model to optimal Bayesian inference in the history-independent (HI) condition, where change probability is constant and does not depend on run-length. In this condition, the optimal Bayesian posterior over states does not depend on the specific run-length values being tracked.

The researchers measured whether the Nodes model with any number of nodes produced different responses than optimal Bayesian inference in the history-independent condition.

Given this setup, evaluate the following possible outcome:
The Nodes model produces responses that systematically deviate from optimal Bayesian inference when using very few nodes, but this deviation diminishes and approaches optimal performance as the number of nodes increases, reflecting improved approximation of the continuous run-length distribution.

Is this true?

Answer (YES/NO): NO